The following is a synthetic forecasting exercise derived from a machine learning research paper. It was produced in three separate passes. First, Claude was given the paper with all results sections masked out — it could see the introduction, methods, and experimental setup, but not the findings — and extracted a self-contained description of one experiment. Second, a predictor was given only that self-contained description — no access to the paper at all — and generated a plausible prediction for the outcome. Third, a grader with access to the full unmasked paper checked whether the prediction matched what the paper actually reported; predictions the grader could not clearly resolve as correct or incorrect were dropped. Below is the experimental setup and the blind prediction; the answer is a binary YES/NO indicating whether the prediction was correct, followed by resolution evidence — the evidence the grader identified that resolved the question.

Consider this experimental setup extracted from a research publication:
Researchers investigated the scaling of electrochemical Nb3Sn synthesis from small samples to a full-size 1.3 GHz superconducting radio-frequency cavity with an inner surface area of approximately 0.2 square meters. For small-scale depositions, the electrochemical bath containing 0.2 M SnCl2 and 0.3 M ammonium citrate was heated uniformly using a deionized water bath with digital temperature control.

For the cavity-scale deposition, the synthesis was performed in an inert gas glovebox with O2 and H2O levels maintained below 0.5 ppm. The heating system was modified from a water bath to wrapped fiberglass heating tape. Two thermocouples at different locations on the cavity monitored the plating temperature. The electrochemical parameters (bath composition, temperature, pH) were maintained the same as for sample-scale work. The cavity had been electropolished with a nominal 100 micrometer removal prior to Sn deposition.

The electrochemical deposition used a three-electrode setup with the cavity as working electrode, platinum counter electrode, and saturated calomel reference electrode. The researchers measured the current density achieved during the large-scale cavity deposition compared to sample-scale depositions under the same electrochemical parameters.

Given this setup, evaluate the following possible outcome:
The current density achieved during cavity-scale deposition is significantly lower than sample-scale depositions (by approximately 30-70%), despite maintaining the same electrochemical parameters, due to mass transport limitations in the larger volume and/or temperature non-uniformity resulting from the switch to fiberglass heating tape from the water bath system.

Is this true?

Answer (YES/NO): NO